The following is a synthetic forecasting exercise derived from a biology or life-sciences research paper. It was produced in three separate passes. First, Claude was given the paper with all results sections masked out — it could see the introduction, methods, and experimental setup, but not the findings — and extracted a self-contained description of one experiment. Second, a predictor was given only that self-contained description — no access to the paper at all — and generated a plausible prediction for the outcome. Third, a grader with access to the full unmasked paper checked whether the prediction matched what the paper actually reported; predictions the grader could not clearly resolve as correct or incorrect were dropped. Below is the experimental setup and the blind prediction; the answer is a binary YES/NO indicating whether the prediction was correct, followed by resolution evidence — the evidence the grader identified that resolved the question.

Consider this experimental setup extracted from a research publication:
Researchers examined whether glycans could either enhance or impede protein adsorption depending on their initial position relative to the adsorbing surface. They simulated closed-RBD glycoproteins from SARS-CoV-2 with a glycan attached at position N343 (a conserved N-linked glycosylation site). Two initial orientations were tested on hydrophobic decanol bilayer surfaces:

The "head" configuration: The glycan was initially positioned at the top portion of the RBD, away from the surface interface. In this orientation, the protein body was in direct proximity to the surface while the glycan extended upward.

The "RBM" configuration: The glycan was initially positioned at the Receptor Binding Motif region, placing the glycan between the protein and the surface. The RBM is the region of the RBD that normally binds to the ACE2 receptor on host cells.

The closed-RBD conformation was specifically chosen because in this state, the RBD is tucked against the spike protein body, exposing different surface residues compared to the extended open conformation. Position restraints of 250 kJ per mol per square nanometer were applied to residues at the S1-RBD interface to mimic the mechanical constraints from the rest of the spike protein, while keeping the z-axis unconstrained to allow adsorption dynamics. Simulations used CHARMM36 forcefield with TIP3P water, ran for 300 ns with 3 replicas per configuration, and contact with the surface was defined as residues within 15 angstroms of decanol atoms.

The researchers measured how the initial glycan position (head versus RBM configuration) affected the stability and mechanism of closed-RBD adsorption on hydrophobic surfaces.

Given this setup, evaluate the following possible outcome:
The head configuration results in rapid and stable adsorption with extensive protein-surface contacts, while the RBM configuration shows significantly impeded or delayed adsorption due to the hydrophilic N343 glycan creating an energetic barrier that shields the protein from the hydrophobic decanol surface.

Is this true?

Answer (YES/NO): NO